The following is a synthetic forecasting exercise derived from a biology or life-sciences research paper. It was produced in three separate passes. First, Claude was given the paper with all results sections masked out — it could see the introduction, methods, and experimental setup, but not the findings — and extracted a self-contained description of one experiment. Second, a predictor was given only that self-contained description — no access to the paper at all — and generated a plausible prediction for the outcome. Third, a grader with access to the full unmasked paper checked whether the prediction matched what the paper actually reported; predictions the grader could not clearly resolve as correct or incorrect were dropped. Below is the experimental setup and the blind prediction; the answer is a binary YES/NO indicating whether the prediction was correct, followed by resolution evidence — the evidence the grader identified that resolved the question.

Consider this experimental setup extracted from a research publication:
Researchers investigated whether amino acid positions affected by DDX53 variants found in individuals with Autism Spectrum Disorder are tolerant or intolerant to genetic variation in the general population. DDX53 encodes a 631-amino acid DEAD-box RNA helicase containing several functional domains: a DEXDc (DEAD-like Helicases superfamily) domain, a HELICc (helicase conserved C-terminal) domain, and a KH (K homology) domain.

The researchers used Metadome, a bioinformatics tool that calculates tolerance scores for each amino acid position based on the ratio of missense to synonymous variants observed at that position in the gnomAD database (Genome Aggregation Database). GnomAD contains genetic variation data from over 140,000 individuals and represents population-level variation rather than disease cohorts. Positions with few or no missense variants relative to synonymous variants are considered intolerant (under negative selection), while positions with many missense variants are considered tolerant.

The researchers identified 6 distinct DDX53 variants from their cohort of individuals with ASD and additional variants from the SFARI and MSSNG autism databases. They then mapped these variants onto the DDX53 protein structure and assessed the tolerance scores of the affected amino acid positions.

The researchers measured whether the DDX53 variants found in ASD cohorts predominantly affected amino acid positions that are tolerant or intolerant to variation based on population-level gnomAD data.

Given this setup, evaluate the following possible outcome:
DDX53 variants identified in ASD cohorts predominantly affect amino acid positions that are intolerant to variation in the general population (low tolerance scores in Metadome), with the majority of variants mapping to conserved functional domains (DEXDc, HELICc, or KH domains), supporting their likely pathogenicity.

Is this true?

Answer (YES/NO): YES